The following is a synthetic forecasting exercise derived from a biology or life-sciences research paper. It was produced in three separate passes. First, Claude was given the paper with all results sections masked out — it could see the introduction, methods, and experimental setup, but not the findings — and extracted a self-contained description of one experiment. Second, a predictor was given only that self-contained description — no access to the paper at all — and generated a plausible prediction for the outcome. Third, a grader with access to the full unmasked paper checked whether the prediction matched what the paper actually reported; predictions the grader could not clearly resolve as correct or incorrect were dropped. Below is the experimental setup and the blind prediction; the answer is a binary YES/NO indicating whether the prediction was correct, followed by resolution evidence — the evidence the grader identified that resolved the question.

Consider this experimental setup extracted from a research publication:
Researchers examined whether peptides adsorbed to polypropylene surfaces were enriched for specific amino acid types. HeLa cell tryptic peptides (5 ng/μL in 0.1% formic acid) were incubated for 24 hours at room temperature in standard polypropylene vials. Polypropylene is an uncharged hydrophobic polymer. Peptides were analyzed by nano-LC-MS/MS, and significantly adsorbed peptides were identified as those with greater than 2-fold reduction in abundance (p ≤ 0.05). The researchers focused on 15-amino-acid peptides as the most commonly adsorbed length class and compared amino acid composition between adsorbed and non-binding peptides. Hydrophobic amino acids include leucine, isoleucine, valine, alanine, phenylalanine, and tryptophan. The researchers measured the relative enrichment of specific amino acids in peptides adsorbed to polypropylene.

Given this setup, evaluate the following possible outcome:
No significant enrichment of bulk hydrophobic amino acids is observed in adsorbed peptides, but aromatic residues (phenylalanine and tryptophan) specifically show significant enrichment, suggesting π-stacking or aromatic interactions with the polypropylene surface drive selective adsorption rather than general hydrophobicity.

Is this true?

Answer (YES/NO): NO